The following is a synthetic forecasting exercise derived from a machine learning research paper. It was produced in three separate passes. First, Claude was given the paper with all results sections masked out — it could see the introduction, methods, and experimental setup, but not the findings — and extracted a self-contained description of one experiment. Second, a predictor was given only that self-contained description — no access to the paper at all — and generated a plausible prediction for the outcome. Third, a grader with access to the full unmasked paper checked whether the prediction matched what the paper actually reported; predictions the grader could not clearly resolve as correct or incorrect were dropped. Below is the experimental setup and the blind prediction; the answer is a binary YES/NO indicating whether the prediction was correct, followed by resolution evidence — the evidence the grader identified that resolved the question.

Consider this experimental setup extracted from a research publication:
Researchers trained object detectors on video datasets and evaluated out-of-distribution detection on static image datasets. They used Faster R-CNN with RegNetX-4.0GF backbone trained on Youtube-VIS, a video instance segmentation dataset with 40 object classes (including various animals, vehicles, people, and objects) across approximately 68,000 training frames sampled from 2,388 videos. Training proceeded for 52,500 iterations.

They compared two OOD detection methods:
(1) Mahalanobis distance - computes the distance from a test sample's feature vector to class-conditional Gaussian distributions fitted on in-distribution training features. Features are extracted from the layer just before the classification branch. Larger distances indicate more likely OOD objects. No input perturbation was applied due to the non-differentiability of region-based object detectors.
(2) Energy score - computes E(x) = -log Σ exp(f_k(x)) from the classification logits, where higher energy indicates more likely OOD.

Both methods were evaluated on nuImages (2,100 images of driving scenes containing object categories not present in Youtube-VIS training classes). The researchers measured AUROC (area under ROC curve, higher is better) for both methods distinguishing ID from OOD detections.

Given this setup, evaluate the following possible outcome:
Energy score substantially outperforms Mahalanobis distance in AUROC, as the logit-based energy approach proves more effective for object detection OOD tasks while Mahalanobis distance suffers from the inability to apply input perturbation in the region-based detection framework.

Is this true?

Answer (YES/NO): NO